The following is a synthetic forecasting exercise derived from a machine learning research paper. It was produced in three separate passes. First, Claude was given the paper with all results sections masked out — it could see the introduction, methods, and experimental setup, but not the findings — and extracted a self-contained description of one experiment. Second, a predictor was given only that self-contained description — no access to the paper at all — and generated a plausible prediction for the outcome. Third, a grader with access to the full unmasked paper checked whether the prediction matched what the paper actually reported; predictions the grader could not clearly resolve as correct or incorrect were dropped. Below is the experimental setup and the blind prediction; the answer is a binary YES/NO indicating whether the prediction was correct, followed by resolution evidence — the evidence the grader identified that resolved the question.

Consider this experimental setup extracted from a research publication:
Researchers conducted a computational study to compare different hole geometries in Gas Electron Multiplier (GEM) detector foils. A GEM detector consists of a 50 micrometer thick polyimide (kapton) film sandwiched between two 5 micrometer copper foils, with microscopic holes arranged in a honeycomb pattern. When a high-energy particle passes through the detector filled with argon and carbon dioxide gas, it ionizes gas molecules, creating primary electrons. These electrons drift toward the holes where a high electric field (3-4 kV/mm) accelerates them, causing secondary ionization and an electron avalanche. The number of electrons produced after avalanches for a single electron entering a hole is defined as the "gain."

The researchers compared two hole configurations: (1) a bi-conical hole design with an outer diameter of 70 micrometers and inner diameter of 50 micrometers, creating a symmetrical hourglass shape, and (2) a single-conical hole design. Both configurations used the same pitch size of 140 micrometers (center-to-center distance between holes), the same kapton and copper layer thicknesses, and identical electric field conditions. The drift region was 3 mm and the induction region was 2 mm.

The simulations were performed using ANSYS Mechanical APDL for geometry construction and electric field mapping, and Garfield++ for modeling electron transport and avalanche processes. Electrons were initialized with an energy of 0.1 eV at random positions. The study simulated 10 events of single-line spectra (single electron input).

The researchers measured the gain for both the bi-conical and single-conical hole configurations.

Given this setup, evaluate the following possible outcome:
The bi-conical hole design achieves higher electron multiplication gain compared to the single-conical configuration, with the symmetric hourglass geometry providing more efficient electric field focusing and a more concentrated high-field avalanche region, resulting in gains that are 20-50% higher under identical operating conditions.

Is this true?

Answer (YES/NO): NO